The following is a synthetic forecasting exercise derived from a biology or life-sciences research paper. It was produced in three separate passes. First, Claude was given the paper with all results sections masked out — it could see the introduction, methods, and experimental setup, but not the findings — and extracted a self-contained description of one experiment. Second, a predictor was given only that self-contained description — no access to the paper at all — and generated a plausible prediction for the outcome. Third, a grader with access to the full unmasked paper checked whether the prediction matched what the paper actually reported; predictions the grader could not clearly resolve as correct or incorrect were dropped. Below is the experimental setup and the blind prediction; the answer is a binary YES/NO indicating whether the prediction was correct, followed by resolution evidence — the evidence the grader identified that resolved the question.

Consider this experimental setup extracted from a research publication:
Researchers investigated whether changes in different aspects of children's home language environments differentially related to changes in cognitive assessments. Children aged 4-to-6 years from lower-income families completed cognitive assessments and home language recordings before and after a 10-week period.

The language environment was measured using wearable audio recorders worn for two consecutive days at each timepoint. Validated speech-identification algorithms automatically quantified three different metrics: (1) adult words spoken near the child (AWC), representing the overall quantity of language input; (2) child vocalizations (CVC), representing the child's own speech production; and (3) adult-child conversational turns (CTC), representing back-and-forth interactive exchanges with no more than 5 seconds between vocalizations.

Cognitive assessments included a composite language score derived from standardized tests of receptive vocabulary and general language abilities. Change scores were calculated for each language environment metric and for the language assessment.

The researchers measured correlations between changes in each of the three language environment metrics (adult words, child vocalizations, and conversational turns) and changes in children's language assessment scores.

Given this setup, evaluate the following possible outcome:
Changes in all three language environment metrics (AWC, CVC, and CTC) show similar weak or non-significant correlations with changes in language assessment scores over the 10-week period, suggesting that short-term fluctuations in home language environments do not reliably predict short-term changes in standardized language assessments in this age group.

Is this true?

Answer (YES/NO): NO